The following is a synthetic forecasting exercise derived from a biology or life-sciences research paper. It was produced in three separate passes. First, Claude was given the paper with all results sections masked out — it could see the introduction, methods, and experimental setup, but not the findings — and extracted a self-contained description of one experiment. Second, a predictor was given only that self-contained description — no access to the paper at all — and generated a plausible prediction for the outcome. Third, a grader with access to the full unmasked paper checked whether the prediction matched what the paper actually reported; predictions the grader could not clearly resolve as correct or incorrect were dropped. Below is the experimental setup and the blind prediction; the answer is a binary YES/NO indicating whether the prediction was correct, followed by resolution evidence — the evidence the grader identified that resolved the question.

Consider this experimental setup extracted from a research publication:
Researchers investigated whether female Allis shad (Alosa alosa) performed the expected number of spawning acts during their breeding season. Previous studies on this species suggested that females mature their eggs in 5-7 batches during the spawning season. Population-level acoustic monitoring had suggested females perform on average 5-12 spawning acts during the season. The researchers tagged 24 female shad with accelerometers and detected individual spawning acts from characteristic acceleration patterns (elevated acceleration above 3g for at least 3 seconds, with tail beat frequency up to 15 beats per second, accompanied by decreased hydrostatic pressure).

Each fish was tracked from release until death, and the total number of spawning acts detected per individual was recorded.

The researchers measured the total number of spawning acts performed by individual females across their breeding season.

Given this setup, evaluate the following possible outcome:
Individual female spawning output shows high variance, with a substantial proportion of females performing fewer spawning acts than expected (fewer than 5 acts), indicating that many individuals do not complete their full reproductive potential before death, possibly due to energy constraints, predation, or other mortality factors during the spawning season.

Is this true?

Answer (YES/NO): NO